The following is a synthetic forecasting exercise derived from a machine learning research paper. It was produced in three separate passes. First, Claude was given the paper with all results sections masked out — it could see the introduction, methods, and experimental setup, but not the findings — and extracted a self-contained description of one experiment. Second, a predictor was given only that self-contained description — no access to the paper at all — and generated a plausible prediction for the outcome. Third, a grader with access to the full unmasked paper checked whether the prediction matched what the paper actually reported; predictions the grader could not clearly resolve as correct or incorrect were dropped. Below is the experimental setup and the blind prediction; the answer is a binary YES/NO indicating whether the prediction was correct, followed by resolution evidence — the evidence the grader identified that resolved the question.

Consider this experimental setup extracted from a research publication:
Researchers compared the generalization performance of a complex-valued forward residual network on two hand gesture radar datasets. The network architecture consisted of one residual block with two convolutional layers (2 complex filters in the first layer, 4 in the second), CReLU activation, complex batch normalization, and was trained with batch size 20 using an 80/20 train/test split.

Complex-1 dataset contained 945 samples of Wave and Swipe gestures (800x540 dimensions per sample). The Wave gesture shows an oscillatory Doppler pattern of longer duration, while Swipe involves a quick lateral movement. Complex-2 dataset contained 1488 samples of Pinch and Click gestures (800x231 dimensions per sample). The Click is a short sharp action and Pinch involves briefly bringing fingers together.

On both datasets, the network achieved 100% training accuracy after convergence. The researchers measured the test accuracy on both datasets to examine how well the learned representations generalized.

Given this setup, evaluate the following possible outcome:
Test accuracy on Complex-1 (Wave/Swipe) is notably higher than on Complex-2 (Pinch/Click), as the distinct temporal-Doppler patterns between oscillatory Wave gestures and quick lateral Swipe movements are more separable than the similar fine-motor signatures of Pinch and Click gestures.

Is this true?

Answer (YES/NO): YES